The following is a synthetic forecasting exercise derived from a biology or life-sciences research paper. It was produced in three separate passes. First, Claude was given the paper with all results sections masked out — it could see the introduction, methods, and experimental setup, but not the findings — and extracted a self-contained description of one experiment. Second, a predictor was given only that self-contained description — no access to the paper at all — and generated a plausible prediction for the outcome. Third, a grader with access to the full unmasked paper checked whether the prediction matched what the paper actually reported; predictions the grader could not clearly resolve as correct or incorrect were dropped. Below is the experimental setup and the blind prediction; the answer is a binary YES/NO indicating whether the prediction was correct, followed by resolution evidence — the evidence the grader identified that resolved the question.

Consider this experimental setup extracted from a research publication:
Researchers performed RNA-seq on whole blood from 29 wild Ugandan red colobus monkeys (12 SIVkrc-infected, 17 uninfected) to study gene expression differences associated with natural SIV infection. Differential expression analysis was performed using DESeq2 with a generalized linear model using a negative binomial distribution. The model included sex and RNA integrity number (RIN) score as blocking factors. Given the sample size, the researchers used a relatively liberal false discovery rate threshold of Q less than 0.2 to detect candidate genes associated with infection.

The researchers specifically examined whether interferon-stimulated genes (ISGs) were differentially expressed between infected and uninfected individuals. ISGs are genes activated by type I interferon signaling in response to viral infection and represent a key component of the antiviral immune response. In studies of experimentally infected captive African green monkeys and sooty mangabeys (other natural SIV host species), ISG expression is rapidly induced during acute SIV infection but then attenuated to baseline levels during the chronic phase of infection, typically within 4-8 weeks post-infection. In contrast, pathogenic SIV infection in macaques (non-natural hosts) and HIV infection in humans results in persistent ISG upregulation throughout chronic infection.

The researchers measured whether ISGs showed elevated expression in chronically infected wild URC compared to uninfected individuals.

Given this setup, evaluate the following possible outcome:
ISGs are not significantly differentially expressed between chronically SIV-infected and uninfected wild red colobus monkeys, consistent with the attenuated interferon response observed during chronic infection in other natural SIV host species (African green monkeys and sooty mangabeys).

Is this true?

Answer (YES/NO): YES